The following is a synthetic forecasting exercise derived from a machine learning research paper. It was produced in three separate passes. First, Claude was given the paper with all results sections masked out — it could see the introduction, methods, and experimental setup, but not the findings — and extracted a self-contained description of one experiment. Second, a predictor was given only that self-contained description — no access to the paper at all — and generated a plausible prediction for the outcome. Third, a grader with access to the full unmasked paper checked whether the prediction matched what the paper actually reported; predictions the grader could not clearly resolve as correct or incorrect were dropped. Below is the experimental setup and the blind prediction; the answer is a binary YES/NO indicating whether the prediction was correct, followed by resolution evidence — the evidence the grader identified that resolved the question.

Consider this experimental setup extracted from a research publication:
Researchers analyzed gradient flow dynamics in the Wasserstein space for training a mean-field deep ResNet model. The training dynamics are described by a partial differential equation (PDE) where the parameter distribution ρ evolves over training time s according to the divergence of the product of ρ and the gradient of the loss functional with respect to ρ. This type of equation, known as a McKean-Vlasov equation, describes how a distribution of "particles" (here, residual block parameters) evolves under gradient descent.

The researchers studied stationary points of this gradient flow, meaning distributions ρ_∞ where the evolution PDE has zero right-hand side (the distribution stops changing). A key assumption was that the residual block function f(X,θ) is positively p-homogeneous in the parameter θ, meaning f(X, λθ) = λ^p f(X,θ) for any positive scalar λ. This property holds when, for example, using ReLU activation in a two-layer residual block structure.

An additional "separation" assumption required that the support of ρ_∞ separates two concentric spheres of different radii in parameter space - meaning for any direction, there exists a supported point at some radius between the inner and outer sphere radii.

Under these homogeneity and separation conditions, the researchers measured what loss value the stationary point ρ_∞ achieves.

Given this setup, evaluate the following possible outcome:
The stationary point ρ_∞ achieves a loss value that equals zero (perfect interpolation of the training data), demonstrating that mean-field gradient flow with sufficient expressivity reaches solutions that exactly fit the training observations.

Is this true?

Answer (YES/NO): YES